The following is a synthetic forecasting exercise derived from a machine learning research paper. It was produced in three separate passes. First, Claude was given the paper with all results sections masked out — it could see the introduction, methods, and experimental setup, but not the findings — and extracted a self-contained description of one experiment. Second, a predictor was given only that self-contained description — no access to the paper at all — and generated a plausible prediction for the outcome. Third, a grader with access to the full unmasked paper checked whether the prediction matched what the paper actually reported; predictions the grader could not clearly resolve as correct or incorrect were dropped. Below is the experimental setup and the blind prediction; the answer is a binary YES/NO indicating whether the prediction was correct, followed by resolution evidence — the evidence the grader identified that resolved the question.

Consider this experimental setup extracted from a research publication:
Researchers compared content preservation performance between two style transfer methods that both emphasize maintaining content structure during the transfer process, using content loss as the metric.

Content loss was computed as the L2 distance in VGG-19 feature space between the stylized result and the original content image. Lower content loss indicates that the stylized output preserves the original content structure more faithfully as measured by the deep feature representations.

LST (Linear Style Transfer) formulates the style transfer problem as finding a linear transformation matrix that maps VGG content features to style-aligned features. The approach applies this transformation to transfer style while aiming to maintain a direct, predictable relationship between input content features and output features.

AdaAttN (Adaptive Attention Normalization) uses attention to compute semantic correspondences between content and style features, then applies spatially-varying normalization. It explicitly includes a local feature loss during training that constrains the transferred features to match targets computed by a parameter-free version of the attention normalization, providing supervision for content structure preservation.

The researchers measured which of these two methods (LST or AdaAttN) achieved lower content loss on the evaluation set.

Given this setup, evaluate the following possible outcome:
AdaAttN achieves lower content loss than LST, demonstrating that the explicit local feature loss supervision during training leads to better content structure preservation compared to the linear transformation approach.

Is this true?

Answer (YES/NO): NO